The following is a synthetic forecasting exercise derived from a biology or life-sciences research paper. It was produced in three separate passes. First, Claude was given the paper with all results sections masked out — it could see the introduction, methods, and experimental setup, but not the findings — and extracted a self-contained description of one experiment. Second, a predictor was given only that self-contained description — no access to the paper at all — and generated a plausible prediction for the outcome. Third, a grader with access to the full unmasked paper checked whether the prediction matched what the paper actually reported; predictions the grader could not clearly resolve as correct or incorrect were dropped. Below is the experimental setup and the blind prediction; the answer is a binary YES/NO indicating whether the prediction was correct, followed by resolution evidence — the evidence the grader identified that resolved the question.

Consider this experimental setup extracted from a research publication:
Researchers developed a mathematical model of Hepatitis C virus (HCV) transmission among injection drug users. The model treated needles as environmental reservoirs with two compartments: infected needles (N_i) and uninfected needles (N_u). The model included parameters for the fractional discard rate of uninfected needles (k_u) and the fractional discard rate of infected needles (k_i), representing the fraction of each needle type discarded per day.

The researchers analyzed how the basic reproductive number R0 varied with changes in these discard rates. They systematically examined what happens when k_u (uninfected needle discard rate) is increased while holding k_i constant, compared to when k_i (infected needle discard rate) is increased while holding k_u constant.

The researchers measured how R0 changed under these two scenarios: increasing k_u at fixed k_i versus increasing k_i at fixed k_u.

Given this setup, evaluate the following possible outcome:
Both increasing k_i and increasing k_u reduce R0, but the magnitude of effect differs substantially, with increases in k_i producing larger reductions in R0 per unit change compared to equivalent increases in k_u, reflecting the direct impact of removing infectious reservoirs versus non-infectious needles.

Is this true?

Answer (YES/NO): NO